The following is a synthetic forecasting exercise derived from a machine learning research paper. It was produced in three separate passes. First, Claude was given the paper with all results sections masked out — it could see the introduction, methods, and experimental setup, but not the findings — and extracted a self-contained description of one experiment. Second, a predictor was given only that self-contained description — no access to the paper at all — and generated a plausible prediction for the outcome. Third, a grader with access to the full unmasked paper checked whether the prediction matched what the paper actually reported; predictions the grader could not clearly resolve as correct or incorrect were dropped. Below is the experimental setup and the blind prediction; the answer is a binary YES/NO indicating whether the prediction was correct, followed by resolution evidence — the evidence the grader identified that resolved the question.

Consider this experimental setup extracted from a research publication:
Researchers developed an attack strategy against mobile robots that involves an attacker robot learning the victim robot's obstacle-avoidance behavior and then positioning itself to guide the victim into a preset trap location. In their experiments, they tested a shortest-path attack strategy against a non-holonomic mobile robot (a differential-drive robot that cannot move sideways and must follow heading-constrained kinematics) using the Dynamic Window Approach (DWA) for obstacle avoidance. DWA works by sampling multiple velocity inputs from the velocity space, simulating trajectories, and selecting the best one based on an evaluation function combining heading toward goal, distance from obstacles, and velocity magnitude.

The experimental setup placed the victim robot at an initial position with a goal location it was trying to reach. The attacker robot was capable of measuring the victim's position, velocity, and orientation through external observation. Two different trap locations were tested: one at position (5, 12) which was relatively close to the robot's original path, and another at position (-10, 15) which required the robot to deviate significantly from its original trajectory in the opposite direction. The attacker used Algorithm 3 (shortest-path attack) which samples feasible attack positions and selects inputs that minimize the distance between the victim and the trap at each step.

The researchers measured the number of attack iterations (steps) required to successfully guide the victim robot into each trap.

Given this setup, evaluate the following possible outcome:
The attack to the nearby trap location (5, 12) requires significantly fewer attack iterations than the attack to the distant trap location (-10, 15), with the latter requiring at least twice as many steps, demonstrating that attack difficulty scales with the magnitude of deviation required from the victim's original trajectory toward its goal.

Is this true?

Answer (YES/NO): YES